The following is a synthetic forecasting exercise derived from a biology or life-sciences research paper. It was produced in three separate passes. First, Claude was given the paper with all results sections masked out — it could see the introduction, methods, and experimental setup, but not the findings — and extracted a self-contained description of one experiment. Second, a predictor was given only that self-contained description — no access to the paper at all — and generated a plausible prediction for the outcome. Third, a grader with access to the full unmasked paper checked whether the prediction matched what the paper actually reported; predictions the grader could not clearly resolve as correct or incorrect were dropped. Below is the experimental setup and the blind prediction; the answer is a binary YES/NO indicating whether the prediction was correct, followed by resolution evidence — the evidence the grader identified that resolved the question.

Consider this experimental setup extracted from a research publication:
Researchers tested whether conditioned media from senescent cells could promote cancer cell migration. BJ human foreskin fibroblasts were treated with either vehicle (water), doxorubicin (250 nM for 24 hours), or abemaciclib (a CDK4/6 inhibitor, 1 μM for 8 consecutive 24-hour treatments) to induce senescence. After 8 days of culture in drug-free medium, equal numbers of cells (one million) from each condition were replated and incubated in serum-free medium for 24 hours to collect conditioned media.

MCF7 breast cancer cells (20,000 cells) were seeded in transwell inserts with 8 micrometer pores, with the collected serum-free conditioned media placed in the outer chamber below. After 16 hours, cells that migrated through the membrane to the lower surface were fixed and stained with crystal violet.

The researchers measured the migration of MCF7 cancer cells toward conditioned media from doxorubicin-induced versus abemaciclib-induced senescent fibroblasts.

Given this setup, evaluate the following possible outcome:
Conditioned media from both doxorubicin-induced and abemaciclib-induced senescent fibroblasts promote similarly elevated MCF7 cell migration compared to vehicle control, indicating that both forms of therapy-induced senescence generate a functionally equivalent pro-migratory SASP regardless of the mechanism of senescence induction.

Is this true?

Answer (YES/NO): NO